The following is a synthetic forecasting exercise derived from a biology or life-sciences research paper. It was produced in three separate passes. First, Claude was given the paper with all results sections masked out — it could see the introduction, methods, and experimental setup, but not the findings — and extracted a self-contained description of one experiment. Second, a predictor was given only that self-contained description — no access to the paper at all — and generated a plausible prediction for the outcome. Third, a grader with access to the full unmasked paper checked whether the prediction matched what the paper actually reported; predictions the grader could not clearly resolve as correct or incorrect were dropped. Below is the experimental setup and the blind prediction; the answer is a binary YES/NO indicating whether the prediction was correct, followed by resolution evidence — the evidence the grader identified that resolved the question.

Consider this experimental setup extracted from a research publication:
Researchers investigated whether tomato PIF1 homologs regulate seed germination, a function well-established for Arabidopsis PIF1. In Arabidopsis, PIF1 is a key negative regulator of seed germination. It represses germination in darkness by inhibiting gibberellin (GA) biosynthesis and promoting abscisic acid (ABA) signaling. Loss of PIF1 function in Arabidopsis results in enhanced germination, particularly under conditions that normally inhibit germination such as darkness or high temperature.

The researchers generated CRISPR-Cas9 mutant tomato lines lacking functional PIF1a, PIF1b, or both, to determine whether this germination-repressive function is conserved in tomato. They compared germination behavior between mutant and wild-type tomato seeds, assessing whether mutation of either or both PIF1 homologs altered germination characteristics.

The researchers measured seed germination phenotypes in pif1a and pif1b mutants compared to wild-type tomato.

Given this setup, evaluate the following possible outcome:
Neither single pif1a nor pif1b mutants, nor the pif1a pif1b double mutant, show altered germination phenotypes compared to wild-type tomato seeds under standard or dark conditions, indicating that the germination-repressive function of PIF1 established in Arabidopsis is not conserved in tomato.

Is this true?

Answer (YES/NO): NO